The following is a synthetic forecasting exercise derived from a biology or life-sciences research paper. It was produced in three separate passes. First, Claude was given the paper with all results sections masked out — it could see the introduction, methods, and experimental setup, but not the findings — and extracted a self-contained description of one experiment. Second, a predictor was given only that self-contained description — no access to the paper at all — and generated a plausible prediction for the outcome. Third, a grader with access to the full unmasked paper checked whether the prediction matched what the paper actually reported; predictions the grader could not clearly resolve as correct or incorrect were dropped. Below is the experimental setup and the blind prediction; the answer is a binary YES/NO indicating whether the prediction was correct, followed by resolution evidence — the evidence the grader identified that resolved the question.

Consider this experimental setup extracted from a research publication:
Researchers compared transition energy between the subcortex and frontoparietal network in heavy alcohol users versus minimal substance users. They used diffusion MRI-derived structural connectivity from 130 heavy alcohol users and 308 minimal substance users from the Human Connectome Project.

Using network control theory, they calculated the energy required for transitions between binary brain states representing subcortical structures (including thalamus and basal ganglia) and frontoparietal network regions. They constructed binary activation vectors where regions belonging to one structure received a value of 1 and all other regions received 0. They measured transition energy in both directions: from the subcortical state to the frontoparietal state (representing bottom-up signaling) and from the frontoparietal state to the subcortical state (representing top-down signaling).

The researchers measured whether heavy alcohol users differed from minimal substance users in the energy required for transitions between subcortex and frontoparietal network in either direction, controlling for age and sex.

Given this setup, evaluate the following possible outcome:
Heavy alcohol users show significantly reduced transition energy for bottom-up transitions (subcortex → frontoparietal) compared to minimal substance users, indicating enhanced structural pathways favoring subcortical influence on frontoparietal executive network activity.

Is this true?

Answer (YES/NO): NO